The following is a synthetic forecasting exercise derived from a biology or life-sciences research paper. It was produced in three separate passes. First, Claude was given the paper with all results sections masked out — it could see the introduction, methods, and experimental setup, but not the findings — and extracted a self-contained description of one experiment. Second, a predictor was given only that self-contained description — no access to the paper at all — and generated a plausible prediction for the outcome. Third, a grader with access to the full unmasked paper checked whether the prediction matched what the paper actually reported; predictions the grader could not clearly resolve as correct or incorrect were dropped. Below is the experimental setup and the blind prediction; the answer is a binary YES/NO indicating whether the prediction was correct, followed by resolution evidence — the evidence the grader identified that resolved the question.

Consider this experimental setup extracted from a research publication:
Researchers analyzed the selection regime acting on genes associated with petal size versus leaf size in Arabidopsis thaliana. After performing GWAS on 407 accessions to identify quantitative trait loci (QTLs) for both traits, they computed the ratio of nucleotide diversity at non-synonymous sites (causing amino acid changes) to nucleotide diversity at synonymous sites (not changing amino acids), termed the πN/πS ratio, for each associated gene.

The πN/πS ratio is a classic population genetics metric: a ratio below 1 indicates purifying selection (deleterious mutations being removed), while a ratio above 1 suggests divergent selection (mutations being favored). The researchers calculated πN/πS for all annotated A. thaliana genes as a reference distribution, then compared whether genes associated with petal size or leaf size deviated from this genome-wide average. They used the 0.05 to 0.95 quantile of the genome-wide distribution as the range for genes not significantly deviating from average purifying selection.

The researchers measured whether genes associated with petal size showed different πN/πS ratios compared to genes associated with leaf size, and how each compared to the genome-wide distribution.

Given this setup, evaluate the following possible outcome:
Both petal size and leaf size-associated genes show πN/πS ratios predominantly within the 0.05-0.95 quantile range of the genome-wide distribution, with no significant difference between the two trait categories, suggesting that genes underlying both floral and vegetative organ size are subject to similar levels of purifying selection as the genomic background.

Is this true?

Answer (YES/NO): NO